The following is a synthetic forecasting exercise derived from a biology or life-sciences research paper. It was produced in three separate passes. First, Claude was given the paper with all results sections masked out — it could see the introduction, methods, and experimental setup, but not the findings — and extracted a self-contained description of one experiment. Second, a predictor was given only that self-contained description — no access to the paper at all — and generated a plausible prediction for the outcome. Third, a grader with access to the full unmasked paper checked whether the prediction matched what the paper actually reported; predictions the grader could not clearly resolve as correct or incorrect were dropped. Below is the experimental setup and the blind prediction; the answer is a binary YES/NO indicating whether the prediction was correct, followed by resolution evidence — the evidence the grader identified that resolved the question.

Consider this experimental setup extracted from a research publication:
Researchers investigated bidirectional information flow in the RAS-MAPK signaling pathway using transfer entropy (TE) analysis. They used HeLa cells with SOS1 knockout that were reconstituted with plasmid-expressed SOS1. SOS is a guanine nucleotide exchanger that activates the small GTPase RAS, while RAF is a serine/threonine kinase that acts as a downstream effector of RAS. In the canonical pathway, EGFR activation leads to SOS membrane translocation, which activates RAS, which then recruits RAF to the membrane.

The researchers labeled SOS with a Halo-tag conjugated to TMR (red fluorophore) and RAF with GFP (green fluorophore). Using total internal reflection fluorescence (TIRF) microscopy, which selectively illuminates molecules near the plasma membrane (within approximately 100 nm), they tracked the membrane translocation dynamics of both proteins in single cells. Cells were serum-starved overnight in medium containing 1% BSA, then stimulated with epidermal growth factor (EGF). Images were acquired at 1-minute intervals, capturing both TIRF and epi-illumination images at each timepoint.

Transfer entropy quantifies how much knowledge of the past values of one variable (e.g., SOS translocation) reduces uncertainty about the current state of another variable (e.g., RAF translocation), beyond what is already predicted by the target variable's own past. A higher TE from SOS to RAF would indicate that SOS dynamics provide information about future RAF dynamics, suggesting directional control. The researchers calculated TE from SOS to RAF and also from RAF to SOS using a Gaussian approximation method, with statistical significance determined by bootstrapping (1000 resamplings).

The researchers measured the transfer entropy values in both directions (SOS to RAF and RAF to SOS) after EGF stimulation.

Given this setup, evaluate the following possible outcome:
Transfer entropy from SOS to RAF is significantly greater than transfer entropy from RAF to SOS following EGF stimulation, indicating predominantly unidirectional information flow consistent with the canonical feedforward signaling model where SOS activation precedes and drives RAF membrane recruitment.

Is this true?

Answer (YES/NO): NO